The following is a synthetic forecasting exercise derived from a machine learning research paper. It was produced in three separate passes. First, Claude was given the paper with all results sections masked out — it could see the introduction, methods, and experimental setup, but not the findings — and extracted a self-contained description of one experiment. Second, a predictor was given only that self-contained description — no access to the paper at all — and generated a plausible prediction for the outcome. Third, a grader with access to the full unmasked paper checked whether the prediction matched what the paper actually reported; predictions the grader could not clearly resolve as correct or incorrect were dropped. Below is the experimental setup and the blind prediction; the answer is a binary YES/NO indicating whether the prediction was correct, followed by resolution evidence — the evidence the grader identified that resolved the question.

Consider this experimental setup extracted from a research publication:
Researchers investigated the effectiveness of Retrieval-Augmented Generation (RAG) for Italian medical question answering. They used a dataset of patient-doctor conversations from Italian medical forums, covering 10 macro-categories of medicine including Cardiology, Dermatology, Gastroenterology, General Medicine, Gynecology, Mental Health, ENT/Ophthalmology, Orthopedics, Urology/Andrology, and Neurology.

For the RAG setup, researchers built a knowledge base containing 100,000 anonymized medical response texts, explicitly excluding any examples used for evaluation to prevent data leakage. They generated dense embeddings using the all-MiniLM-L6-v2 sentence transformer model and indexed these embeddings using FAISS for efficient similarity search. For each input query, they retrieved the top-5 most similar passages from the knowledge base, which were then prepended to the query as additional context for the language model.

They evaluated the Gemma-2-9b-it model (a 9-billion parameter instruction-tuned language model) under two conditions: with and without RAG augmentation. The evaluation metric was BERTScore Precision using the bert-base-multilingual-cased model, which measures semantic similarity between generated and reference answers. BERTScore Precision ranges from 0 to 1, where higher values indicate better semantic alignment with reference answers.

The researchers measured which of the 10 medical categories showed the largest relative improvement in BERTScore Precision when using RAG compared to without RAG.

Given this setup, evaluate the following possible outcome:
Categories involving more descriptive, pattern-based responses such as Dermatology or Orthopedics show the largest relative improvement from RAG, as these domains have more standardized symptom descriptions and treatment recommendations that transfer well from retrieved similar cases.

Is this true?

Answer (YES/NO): NO